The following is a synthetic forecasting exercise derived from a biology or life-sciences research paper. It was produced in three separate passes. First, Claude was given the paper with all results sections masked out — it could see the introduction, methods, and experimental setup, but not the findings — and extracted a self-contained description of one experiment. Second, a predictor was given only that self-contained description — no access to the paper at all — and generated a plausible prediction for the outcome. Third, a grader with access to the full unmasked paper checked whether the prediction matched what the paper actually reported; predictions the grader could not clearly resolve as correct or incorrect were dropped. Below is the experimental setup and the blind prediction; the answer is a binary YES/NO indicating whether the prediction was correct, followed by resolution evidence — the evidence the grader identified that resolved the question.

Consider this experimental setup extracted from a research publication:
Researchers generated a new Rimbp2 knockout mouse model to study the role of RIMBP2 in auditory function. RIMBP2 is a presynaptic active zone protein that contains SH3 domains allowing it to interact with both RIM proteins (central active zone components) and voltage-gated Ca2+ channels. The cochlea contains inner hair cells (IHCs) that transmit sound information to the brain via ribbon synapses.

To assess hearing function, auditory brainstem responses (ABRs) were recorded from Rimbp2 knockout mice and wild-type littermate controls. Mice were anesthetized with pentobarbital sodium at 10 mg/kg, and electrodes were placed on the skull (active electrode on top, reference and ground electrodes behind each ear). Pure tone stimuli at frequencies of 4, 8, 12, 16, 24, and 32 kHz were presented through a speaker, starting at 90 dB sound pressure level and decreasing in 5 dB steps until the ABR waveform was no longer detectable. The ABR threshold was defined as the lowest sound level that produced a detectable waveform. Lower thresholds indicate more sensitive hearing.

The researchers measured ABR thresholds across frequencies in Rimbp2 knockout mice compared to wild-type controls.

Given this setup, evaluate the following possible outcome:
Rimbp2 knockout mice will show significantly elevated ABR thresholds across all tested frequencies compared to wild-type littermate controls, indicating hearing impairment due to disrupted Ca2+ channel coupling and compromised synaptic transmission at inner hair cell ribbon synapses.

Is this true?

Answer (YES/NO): NO